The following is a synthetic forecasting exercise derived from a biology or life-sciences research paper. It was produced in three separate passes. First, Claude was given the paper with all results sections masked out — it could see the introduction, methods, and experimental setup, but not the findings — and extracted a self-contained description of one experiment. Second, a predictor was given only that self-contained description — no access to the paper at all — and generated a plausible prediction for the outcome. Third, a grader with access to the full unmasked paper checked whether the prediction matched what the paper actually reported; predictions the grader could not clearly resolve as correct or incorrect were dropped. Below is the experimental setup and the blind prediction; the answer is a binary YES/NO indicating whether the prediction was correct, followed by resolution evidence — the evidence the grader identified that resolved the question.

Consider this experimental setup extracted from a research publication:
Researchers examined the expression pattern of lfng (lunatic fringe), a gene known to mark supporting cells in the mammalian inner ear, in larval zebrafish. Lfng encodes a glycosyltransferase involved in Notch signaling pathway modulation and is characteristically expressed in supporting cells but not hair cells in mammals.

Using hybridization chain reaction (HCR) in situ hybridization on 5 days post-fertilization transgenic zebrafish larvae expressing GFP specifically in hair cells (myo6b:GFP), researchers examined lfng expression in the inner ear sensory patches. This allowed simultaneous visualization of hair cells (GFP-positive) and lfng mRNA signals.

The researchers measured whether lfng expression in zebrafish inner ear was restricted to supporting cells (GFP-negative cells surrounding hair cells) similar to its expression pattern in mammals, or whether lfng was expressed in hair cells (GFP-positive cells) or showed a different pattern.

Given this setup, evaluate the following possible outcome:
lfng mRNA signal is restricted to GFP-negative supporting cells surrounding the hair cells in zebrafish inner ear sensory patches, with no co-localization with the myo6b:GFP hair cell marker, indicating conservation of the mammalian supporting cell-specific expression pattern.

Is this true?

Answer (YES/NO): NO